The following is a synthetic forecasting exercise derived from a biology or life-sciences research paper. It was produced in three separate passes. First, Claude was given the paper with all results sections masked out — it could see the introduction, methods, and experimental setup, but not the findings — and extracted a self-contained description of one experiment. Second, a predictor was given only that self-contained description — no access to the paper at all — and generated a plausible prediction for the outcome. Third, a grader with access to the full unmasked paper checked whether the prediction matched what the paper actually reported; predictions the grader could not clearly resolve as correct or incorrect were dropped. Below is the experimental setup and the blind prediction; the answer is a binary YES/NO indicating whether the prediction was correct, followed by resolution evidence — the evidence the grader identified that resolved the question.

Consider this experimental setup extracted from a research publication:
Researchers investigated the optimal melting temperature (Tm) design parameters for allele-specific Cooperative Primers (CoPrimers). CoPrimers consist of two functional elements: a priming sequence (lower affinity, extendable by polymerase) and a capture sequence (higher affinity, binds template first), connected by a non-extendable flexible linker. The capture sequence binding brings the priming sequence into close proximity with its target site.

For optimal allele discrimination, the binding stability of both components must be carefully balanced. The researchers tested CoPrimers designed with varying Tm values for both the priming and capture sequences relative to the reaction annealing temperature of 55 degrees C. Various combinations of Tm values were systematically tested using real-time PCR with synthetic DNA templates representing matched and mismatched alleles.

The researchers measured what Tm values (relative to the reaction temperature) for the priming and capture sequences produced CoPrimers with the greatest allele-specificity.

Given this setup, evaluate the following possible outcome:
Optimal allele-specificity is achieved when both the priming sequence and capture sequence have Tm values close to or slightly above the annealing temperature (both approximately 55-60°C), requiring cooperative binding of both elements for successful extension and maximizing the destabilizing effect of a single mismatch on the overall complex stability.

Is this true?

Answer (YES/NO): NO